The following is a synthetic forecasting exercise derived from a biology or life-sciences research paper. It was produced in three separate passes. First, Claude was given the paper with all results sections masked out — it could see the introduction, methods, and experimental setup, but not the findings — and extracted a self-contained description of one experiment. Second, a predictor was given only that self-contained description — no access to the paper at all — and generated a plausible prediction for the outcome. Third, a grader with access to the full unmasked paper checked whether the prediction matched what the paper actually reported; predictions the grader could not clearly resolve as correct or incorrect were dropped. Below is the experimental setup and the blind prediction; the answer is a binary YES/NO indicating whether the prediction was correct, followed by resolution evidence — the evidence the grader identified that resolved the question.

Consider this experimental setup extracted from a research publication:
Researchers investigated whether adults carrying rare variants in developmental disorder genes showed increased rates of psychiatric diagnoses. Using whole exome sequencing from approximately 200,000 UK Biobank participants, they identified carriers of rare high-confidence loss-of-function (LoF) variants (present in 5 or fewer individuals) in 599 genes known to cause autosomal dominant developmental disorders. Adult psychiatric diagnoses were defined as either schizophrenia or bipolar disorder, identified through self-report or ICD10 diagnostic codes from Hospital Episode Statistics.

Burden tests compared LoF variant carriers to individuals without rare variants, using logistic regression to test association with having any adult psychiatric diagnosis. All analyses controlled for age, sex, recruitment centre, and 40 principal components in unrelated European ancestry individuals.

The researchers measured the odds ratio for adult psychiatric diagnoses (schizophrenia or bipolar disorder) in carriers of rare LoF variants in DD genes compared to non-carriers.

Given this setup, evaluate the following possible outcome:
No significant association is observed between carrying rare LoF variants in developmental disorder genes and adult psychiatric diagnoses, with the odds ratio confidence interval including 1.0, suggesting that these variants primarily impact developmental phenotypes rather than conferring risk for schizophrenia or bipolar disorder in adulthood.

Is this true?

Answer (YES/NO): NO